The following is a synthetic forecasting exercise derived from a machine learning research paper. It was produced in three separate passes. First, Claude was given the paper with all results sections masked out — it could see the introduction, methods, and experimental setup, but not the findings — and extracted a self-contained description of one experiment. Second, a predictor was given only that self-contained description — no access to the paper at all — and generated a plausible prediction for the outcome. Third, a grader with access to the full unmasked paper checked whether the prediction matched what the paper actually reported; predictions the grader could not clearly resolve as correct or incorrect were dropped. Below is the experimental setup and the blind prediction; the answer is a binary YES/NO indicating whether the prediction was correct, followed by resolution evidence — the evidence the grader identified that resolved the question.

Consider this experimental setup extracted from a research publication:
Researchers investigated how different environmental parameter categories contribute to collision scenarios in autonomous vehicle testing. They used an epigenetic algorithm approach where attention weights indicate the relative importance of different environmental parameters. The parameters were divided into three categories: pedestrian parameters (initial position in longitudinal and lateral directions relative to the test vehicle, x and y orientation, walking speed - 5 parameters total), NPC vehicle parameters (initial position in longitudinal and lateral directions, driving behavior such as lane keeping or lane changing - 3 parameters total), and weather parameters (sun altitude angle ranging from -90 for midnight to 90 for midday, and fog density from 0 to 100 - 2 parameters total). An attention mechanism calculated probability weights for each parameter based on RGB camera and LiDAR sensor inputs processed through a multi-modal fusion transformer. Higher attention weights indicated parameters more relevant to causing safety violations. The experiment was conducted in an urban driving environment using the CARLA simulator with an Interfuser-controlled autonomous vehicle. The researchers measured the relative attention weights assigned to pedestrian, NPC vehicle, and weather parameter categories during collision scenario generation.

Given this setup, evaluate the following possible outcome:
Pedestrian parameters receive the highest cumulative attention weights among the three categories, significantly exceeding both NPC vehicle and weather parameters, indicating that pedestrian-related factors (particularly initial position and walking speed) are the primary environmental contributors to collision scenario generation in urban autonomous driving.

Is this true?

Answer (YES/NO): NO